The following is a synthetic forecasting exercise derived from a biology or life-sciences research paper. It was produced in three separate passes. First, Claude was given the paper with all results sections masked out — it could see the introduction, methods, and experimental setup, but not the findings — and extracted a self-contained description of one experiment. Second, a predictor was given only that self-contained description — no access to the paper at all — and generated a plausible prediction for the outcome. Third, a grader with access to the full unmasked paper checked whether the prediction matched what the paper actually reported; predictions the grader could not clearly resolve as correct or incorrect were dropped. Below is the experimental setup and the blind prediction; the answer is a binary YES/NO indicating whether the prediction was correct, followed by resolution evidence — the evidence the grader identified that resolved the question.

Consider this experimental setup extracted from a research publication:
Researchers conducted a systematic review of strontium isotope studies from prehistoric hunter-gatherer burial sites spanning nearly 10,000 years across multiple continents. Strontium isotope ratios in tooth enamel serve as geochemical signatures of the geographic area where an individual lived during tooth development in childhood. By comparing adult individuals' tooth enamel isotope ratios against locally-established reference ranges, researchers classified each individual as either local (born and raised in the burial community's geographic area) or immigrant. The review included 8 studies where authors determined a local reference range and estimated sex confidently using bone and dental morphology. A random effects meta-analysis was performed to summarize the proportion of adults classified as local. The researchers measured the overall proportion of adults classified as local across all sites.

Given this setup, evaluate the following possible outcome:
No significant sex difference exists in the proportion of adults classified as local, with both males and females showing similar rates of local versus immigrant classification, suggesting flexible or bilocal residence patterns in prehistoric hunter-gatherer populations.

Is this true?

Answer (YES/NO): NO